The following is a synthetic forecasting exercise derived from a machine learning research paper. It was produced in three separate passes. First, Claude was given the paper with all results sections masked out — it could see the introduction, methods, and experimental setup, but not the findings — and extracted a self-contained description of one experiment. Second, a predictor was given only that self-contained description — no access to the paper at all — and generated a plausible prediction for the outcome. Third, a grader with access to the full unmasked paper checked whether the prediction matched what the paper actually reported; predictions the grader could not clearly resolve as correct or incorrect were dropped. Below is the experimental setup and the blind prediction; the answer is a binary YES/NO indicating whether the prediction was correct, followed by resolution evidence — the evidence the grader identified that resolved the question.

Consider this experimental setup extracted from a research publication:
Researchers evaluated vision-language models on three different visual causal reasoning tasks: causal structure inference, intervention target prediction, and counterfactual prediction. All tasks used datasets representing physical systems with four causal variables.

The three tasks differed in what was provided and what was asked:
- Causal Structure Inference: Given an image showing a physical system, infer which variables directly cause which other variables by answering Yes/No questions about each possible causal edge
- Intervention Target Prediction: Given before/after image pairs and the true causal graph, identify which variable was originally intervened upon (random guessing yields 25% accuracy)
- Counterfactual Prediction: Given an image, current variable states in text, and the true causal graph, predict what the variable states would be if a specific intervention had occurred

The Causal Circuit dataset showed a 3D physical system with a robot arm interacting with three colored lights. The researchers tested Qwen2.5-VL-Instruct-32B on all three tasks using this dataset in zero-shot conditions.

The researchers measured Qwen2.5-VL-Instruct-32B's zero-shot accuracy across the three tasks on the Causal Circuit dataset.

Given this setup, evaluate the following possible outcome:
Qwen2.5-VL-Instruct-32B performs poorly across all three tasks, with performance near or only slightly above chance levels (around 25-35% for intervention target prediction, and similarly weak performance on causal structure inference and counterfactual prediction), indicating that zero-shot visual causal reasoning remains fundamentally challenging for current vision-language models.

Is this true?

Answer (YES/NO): NO